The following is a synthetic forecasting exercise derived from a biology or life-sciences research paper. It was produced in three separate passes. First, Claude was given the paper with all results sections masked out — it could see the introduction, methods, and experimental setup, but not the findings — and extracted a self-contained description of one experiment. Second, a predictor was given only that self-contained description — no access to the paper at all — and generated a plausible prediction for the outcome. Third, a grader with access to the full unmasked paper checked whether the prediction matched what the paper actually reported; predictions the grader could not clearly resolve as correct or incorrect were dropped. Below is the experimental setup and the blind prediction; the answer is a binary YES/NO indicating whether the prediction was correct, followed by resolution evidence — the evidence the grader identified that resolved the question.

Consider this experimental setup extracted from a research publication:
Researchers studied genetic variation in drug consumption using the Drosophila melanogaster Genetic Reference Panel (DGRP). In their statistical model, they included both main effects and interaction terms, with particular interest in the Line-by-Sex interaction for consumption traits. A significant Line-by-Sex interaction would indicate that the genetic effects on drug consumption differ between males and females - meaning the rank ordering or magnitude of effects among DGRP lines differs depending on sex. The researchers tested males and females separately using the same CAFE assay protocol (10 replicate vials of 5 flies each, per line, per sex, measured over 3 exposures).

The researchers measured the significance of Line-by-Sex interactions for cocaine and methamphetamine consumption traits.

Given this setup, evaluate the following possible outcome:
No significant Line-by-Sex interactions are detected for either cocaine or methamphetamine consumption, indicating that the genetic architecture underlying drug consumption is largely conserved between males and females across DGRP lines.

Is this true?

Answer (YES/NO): NO